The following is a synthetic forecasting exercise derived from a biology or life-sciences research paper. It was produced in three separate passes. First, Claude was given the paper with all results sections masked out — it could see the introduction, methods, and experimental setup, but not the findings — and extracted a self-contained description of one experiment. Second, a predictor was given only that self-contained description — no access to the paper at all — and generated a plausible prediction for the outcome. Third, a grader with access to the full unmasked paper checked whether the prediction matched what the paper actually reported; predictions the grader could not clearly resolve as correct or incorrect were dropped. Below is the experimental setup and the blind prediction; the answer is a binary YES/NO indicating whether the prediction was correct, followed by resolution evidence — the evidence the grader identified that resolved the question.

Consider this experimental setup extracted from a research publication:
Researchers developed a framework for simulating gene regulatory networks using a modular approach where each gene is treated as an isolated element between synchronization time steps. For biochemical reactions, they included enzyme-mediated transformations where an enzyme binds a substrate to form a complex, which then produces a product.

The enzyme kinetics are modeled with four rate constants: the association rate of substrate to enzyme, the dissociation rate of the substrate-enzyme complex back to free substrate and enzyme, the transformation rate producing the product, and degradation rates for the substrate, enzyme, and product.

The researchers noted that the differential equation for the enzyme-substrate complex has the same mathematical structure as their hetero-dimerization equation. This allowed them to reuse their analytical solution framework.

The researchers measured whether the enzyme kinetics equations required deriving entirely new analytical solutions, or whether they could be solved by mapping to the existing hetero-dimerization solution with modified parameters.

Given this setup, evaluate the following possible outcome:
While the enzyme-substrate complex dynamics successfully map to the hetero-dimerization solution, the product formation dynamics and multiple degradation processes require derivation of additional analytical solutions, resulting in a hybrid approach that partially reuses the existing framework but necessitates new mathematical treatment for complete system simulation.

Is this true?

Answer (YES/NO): YES